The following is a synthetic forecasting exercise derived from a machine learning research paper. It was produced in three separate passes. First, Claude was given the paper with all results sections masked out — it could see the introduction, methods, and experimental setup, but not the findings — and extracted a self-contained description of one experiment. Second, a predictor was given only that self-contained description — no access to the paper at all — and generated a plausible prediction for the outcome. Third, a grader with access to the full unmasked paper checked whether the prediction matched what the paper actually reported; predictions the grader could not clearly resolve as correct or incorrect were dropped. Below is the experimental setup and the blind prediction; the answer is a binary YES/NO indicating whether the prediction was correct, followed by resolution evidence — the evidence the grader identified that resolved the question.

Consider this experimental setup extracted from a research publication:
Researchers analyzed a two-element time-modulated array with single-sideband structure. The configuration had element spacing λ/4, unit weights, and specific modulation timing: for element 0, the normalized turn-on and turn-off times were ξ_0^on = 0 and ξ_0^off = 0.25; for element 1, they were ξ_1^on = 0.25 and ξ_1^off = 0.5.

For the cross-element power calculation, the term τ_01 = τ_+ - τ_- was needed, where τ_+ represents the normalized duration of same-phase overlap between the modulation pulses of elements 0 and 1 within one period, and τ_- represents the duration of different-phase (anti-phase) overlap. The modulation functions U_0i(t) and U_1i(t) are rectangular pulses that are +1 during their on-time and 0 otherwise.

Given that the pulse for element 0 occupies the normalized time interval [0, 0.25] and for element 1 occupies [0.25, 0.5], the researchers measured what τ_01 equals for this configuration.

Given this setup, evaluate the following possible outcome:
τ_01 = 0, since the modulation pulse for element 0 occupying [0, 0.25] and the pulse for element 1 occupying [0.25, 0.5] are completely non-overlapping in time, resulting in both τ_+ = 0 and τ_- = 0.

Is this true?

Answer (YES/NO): YES